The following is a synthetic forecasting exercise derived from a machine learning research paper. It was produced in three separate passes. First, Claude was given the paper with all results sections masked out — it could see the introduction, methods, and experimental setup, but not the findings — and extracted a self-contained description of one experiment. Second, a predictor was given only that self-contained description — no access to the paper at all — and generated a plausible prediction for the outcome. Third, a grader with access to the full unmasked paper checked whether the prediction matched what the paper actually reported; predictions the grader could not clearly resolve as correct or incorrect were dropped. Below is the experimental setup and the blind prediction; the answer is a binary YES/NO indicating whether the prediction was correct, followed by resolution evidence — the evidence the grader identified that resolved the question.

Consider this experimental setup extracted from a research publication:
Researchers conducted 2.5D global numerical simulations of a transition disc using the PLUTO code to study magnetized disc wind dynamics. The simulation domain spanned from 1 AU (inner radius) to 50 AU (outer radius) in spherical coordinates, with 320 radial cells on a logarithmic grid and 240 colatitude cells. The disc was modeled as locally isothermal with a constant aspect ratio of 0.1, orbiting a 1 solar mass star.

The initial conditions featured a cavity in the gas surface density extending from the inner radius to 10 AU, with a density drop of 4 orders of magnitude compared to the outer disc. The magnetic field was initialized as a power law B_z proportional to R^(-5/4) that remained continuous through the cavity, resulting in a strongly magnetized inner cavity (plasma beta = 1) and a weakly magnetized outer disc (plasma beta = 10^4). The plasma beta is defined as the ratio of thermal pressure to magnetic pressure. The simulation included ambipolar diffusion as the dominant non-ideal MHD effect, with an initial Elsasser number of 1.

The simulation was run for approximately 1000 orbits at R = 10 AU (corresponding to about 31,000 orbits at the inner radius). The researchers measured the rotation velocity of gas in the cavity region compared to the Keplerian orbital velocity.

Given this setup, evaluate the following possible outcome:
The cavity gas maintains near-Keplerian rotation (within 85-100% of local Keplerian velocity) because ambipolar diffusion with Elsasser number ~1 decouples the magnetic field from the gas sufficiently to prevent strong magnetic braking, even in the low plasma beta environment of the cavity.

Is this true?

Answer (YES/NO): NO